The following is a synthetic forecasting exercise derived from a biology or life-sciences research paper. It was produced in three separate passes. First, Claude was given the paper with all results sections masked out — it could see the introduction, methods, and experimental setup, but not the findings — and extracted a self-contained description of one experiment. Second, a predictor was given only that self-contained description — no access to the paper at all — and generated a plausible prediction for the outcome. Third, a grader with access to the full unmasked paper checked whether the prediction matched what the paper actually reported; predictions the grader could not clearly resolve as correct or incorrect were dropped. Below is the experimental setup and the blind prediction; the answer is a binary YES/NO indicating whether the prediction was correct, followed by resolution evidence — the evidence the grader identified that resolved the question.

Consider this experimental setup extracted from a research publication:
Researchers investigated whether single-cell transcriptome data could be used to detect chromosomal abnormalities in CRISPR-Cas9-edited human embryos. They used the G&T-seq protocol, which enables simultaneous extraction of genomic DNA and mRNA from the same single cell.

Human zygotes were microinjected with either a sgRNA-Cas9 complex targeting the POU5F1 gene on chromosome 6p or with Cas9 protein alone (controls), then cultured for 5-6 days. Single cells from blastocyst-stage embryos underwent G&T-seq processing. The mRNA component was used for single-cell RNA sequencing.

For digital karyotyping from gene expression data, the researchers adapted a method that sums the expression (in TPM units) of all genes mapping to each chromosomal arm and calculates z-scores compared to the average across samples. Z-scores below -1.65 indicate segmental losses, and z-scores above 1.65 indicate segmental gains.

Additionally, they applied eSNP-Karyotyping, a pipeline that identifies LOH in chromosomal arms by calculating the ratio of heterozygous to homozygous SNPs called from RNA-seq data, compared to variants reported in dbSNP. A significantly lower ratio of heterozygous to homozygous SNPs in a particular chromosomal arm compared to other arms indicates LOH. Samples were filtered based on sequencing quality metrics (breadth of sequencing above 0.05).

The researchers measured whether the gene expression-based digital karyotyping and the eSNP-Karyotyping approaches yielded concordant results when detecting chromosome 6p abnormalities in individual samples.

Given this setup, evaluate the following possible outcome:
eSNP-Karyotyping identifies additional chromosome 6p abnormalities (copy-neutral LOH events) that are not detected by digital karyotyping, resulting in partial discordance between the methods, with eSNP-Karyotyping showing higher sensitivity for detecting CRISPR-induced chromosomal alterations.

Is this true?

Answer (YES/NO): NO